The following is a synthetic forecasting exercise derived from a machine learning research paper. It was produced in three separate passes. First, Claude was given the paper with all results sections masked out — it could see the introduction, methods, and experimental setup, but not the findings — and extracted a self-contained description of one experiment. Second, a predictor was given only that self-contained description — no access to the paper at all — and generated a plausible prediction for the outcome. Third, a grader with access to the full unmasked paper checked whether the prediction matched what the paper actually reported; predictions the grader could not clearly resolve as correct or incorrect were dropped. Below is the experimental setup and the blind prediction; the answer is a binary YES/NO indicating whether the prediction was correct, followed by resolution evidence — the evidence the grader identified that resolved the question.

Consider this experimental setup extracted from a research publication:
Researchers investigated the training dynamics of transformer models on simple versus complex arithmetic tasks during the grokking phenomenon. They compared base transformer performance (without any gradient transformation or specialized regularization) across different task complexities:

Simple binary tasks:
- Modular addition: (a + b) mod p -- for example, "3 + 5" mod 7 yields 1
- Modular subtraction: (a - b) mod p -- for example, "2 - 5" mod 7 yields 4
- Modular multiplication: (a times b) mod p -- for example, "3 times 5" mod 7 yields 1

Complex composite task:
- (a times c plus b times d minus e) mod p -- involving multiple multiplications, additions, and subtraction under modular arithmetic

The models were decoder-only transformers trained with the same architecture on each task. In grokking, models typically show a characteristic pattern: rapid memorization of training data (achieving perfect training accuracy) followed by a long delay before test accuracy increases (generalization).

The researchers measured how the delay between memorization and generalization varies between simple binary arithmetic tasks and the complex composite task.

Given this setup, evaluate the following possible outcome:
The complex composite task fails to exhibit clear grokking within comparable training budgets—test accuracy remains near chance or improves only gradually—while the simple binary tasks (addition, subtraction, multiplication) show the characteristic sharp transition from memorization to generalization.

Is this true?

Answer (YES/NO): YES